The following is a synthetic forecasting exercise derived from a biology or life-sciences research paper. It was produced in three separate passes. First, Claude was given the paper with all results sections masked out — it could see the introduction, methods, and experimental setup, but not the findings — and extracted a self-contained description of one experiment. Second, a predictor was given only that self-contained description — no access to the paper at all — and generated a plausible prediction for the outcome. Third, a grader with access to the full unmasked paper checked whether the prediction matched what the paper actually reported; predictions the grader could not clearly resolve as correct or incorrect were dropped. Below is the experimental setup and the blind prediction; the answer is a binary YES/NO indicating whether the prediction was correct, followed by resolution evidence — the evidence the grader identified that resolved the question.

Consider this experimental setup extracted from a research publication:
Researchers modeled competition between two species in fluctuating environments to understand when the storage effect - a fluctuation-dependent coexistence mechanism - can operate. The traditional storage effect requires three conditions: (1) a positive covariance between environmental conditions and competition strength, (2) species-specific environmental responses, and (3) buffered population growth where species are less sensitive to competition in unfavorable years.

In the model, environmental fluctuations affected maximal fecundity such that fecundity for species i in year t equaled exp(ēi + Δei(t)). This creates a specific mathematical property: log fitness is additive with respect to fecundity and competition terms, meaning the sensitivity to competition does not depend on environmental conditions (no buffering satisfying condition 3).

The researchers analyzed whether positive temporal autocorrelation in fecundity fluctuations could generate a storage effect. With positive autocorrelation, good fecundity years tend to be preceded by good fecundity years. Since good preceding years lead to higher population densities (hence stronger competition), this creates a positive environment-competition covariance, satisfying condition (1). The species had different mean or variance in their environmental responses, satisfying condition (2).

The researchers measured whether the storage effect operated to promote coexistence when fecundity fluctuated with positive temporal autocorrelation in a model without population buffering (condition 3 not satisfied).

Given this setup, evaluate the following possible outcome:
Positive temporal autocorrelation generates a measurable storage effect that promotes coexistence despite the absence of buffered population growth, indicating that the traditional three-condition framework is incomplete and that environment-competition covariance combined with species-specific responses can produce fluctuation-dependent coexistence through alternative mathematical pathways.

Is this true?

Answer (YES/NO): NO